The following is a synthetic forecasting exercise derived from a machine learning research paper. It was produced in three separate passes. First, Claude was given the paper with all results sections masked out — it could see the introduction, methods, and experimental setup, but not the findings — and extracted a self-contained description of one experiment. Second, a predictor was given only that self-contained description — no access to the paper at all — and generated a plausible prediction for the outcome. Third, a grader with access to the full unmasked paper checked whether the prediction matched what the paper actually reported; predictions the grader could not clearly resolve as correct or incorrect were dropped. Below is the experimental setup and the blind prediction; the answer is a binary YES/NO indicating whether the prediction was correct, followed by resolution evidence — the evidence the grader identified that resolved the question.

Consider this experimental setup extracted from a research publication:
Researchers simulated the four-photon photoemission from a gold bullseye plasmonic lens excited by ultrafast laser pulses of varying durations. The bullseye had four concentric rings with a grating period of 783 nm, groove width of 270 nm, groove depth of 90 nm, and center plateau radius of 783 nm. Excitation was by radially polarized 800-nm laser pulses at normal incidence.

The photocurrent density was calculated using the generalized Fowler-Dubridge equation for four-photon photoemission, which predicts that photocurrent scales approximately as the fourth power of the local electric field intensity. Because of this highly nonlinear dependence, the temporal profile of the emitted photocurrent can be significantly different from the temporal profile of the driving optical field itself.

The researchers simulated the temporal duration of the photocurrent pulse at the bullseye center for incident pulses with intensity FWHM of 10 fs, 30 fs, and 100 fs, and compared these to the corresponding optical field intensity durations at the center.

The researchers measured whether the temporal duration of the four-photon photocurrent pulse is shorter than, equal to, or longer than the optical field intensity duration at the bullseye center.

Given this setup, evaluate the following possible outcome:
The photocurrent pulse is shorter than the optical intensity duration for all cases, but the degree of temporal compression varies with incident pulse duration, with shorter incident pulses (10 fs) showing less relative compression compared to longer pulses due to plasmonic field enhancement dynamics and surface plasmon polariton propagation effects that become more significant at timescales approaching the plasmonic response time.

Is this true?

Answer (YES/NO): NO